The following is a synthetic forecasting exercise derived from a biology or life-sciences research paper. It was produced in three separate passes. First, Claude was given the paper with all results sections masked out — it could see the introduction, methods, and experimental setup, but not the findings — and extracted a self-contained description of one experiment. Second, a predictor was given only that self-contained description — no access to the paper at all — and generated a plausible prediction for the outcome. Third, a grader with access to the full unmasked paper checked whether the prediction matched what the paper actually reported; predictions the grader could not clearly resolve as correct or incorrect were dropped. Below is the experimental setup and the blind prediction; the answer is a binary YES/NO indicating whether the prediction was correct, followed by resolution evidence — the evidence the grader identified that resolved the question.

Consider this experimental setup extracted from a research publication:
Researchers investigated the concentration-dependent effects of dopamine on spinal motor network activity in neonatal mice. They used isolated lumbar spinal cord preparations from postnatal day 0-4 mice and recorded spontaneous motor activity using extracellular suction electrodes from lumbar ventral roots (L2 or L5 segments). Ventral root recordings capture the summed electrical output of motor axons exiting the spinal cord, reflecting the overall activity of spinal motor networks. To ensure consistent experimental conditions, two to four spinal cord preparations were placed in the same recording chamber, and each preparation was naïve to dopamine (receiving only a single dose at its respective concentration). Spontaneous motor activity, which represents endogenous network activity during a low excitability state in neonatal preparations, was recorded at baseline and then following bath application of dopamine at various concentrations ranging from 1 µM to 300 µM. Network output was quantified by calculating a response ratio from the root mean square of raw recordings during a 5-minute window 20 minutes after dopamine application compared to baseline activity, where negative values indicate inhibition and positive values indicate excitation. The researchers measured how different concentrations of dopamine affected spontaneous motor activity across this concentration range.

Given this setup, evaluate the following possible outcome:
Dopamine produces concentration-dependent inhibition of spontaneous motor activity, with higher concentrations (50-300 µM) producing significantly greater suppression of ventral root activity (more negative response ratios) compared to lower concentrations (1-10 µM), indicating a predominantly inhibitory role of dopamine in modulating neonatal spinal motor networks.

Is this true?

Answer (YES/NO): NO